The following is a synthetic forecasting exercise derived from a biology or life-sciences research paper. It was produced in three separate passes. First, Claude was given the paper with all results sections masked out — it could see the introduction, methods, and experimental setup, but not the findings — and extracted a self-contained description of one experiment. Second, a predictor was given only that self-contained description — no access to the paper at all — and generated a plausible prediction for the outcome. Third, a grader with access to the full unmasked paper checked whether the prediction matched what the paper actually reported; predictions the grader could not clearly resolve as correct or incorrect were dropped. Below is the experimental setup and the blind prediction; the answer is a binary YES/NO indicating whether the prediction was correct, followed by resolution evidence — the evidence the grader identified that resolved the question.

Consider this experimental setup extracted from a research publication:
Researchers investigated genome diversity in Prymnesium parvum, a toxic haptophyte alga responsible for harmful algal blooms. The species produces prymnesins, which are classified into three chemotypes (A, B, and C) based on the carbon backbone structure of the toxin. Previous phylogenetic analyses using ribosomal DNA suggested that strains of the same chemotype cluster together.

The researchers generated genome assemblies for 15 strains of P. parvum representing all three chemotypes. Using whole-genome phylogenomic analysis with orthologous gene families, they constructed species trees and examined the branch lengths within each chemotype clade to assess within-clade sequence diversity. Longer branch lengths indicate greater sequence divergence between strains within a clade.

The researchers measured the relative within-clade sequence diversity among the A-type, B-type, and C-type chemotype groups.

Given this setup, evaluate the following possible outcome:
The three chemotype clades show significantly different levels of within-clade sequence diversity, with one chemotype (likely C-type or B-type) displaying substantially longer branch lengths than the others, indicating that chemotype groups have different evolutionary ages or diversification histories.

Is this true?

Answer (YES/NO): YES